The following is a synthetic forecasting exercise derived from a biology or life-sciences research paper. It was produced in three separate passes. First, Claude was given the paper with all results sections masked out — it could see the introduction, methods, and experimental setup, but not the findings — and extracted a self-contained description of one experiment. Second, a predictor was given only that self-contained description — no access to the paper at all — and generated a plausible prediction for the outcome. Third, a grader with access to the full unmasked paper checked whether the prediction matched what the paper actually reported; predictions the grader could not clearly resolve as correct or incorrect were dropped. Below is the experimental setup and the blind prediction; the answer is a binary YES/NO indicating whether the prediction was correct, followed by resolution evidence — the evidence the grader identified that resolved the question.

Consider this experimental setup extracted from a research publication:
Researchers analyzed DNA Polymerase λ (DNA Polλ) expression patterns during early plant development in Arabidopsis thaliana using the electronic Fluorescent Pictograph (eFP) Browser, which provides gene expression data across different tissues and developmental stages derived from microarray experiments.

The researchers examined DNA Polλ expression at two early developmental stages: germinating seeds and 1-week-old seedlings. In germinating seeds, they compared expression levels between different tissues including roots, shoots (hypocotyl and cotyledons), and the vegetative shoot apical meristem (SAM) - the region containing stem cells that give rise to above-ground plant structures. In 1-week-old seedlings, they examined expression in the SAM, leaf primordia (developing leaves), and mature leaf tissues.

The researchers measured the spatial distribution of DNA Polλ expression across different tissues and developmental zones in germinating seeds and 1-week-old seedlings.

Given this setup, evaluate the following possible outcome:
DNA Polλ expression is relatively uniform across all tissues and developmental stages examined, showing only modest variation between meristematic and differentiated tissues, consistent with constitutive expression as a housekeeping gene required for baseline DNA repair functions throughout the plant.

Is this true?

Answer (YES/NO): NO